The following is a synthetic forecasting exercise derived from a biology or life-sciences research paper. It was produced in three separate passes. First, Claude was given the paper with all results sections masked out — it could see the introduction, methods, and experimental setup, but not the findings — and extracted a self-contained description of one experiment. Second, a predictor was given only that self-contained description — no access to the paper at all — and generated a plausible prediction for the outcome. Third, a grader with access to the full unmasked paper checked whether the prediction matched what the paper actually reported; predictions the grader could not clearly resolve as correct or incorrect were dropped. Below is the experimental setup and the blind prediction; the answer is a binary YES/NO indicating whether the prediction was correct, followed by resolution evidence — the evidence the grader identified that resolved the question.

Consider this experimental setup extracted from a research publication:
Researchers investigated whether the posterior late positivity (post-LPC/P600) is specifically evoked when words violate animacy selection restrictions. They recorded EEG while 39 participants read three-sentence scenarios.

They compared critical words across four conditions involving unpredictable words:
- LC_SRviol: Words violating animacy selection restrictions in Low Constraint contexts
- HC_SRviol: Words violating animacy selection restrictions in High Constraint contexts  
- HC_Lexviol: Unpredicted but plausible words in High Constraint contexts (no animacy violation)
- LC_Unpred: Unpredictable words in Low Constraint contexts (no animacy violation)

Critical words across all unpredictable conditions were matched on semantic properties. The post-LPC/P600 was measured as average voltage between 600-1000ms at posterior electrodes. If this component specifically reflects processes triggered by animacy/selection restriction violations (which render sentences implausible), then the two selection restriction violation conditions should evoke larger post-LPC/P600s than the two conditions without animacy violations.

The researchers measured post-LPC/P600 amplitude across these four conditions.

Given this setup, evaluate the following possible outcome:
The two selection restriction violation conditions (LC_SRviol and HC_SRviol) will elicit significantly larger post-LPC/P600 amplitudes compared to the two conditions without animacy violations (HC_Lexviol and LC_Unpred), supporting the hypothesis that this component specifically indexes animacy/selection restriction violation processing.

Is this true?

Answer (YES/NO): YES